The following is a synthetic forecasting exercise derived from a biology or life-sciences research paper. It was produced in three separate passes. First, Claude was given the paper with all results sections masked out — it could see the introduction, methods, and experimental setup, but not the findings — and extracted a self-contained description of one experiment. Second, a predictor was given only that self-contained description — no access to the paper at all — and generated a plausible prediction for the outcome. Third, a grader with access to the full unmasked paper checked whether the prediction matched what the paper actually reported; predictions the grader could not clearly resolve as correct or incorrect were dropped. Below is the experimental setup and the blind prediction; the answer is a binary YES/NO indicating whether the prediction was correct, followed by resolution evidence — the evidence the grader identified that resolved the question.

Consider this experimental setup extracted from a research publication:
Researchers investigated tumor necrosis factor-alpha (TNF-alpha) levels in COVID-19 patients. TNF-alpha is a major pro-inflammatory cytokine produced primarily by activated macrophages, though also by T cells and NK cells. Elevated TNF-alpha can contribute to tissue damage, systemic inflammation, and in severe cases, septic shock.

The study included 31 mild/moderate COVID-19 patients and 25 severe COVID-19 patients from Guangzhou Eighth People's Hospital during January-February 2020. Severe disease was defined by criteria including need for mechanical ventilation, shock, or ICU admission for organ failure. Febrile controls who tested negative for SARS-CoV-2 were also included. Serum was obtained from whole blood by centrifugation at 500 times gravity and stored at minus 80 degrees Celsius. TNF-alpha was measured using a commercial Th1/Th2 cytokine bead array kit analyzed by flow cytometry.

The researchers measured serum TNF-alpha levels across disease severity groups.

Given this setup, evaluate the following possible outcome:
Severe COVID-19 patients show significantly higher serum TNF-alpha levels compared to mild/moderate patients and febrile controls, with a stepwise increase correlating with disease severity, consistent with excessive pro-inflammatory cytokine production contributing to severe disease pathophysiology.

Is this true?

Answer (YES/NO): NO